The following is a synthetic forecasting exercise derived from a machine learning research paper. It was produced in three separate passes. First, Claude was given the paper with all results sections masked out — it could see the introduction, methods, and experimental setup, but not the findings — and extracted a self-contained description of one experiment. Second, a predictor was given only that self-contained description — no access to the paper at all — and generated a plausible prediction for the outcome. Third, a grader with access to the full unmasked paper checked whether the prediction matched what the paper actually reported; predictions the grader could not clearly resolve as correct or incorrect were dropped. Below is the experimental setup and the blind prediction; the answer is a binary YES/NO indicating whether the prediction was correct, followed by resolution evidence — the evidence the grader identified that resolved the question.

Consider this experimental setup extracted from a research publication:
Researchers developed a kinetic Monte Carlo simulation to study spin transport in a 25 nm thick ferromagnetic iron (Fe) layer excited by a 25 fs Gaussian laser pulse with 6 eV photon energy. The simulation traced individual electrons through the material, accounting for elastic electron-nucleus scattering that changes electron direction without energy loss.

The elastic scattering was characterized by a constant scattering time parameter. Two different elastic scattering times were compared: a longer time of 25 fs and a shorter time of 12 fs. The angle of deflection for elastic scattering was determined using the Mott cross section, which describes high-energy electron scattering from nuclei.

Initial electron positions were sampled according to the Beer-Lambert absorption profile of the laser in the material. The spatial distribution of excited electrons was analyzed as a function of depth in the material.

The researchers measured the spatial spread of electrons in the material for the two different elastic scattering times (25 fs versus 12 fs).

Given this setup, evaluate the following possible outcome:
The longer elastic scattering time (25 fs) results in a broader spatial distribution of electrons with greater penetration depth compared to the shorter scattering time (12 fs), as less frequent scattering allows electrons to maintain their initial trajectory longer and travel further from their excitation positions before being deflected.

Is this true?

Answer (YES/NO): NO